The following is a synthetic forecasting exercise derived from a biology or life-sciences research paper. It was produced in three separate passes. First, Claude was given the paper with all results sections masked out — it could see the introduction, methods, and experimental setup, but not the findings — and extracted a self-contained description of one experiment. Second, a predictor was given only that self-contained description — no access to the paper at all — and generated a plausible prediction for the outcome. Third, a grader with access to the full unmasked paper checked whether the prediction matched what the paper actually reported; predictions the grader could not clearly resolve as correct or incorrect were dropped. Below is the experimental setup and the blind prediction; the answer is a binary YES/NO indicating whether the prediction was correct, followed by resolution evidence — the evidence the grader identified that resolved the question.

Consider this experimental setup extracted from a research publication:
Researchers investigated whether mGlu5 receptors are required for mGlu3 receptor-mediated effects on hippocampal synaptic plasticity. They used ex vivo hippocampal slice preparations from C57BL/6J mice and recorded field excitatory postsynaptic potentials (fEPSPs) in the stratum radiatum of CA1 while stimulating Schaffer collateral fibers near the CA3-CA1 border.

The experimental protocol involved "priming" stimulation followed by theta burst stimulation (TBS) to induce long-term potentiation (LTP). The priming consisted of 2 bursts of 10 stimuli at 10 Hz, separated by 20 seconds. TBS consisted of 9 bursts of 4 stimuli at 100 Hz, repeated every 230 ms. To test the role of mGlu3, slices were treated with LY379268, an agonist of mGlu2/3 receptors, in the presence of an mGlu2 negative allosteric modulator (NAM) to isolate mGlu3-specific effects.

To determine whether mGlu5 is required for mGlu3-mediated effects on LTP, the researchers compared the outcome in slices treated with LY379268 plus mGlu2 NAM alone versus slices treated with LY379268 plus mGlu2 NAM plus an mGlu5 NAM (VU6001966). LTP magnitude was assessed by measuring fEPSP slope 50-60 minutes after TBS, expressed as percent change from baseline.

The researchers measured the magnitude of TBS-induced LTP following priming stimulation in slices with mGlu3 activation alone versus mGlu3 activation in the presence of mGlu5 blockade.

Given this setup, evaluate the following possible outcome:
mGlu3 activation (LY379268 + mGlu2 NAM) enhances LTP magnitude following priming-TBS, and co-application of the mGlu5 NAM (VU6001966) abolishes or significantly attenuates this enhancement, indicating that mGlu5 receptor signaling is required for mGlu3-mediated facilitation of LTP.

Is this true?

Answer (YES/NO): YES